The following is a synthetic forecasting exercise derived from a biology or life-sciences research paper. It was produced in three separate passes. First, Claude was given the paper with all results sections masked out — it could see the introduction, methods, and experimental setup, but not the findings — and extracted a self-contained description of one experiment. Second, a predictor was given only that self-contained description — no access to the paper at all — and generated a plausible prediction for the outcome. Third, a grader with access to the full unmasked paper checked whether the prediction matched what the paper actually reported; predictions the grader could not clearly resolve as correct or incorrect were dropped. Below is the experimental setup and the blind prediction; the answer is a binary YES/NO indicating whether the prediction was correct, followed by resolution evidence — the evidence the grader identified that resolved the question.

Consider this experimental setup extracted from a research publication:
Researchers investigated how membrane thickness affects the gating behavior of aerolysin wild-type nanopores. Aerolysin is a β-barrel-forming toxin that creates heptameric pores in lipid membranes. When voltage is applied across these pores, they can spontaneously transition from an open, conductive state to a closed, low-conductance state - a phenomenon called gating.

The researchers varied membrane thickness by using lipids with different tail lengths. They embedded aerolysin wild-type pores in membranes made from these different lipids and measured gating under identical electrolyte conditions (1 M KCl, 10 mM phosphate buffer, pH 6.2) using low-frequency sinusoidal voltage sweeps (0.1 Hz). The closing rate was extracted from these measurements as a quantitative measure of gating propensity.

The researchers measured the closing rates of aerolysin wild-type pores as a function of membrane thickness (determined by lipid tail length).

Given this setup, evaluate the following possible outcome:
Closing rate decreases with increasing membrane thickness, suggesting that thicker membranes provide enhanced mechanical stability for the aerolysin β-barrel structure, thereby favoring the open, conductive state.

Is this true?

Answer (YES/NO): YES